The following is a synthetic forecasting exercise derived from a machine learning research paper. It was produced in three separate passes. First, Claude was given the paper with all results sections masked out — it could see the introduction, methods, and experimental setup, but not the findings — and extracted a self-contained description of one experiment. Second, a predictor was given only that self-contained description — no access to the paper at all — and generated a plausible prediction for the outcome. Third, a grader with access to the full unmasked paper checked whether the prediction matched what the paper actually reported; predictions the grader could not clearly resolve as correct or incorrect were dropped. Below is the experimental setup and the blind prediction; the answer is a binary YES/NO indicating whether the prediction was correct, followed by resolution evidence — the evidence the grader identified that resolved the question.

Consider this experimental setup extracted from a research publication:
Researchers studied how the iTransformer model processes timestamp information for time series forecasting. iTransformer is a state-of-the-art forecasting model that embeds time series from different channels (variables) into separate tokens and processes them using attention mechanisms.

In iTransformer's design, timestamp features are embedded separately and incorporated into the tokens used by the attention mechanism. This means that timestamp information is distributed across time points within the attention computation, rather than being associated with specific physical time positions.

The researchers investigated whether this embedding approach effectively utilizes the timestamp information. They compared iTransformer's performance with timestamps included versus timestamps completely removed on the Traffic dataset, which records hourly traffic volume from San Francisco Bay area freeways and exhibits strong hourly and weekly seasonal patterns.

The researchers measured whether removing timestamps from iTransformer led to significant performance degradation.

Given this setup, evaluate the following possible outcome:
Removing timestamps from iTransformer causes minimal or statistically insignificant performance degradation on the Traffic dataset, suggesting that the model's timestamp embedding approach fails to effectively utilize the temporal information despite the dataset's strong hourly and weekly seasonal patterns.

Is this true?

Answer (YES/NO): YES